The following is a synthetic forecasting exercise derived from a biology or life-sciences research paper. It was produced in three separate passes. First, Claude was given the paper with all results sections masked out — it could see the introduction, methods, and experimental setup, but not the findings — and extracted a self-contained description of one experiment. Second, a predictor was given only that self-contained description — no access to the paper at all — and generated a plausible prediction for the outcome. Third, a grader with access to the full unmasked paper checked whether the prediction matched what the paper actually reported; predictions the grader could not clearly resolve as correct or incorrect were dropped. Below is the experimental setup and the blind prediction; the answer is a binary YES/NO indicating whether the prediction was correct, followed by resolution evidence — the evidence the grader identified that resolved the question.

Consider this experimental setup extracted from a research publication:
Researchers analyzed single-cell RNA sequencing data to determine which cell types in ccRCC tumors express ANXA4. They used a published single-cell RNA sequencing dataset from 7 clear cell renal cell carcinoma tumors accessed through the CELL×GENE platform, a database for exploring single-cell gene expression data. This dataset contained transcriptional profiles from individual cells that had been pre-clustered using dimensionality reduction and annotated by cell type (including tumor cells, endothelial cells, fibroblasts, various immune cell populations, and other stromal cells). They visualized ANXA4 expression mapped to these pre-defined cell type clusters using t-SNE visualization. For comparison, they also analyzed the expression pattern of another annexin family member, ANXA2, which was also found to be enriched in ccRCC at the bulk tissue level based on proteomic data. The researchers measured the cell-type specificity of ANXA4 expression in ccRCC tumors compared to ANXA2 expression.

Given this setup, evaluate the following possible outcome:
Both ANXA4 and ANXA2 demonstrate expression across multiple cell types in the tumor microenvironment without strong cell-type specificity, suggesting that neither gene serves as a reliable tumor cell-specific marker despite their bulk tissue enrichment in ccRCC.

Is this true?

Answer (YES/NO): NO